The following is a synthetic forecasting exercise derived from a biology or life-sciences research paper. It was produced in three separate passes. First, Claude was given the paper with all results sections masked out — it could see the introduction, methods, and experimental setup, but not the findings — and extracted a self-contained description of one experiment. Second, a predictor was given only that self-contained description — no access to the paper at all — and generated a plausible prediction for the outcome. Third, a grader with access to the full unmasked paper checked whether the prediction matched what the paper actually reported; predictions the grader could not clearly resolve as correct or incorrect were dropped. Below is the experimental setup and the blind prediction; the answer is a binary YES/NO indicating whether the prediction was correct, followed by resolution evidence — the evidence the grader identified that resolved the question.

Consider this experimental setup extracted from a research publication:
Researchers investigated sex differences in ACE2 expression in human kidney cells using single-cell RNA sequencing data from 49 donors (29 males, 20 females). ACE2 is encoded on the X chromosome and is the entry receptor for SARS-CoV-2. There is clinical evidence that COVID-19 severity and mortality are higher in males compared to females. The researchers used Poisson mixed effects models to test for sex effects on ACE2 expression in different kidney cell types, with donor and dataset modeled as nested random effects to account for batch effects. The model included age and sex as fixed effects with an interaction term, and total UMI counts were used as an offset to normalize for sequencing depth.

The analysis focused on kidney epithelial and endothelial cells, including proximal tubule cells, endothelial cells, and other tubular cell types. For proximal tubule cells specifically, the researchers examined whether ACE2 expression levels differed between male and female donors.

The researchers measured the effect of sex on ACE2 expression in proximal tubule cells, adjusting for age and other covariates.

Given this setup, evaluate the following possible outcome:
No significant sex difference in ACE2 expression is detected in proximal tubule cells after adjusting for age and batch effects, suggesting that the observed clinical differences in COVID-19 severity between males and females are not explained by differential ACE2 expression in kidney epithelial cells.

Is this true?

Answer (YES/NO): YES